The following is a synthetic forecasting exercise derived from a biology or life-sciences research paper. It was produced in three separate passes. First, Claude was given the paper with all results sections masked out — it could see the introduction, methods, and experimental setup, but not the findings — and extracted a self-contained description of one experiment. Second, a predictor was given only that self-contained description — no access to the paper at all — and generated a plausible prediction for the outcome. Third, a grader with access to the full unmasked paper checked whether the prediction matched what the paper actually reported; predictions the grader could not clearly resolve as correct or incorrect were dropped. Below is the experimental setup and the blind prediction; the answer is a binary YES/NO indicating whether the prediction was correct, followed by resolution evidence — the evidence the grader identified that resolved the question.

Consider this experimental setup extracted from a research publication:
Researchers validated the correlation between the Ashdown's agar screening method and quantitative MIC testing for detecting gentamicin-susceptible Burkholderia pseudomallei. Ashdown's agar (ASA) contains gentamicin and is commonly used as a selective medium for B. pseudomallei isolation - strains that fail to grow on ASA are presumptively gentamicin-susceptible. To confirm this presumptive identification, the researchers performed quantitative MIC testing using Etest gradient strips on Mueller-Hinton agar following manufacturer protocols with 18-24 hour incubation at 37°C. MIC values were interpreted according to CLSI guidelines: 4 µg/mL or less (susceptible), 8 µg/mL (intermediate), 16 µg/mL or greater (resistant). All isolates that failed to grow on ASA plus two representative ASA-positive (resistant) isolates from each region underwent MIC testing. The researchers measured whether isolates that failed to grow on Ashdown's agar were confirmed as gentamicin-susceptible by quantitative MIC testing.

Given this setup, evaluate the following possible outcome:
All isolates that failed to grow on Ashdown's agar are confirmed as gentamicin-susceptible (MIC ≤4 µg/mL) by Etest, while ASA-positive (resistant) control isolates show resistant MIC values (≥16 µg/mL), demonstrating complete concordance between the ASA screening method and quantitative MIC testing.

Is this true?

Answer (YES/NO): YES